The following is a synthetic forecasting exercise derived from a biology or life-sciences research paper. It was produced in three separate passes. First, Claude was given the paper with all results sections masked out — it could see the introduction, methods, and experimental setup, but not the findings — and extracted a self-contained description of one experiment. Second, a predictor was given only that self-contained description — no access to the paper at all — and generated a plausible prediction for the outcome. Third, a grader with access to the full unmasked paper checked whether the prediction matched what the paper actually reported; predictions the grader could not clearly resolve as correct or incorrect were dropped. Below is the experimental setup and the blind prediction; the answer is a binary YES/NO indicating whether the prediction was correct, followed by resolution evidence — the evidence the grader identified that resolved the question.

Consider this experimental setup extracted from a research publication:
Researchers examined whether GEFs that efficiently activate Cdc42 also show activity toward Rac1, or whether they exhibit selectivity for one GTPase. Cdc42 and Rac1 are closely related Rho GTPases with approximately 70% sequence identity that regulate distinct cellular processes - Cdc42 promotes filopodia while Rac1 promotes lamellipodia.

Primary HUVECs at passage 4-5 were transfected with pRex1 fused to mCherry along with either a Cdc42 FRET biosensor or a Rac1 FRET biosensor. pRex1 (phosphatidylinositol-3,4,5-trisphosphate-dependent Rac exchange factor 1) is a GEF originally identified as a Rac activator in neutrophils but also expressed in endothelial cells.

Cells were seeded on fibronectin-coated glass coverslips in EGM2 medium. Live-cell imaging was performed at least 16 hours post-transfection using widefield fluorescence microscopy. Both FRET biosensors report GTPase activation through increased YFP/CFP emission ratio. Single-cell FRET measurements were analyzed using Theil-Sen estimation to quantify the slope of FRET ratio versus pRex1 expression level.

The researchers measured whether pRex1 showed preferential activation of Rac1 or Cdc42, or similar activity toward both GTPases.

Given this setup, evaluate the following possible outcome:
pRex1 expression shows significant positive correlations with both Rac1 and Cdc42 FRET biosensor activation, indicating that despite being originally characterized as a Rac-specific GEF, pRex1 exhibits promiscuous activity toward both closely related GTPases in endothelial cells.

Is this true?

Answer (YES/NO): YES